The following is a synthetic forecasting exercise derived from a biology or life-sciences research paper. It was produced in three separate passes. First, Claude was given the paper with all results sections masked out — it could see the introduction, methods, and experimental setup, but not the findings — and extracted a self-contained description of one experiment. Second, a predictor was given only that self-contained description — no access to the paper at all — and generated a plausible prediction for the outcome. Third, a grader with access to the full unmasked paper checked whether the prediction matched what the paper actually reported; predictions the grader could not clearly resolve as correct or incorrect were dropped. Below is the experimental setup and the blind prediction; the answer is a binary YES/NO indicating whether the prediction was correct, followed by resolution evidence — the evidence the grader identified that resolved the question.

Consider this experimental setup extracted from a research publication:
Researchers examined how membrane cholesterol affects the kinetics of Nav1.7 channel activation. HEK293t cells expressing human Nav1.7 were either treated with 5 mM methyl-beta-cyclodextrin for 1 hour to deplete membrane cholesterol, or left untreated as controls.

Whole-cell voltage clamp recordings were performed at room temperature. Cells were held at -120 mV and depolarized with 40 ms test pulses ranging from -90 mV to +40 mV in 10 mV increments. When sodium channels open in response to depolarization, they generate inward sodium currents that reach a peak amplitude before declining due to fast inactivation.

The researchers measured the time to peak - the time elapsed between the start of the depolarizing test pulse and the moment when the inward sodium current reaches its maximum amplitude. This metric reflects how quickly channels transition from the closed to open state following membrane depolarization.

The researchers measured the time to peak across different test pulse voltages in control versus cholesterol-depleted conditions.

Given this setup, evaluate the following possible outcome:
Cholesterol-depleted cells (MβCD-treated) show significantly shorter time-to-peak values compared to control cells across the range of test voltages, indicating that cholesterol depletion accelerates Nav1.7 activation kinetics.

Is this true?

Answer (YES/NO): YES